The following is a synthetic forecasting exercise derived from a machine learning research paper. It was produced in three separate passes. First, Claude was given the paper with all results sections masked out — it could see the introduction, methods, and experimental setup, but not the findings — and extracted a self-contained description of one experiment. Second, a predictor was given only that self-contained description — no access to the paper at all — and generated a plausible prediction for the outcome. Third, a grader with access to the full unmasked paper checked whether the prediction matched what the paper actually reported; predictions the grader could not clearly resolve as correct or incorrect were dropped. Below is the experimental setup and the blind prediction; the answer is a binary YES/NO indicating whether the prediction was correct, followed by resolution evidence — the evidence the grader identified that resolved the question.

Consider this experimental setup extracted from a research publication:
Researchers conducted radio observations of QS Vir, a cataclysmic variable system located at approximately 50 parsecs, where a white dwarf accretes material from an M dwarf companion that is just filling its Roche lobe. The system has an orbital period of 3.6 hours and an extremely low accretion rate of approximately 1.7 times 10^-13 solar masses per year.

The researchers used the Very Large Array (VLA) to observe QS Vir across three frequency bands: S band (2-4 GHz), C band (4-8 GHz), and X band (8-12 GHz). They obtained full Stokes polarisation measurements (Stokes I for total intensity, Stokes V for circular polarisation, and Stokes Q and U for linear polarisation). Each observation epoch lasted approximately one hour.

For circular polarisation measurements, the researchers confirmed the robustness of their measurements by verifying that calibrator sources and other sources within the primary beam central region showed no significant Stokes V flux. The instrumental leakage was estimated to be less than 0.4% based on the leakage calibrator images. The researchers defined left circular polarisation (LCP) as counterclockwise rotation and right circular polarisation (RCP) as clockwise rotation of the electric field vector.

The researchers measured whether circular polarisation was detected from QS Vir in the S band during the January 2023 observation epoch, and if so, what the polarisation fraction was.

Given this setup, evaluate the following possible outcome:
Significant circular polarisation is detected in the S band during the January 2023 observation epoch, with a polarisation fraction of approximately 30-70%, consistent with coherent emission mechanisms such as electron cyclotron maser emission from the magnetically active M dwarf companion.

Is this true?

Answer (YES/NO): YES